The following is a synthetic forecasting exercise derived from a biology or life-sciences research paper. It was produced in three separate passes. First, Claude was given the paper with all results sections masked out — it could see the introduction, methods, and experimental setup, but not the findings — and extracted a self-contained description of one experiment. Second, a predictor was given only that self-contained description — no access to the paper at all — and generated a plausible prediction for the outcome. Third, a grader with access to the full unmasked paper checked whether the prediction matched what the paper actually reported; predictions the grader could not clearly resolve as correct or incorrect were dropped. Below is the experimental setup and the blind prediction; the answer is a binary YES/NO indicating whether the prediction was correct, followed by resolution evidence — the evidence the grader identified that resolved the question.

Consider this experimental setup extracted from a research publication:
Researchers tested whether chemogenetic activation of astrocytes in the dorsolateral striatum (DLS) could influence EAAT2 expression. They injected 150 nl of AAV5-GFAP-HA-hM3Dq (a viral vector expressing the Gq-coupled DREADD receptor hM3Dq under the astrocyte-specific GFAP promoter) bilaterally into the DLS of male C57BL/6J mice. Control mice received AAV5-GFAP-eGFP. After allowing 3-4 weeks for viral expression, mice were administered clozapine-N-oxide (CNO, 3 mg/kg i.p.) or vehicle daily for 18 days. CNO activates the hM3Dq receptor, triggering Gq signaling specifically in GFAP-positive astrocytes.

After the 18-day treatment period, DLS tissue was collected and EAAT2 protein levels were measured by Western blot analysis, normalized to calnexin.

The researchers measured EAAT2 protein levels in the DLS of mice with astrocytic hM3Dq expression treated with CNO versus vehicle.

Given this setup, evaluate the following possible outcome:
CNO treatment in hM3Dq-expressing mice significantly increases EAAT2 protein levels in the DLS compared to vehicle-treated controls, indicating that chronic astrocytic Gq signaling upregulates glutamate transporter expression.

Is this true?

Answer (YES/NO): NO